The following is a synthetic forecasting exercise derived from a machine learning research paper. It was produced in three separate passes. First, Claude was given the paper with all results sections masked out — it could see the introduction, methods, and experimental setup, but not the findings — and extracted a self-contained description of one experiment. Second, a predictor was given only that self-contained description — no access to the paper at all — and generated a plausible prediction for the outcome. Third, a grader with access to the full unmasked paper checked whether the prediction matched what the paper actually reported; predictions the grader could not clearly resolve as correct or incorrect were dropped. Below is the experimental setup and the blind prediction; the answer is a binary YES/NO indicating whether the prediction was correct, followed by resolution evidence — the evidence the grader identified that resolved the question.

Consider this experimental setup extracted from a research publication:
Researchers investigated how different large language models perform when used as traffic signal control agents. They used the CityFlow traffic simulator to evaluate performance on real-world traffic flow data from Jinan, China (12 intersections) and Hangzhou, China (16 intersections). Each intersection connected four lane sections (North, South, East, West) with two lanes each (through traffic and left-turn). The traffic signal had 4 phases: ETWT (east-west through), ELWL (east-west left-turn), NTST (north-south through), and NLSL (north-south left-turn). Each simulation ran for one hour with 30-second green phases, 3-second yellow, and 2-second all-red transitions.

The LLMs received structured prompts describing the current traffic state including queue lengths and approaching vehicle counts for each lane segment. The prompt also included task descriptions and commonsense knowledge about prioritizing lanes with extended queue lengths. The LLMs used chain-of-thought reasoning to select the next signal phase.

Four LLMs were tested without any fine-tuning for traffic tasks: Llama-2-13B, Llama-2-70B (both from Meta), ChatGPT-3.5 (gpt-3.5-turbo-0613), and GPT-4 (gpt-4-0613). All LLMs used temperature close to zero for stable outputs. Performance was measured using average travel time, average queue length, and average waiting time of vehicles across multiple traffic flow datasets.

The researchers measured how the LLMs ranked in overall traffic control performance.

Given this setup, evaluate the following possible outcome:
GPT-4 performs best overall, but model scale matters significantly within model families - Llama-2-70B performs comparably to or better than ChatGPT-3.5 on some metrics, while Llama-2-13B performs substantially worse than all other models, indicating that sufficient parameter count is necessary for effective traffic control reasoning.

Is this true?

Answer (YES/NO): NO